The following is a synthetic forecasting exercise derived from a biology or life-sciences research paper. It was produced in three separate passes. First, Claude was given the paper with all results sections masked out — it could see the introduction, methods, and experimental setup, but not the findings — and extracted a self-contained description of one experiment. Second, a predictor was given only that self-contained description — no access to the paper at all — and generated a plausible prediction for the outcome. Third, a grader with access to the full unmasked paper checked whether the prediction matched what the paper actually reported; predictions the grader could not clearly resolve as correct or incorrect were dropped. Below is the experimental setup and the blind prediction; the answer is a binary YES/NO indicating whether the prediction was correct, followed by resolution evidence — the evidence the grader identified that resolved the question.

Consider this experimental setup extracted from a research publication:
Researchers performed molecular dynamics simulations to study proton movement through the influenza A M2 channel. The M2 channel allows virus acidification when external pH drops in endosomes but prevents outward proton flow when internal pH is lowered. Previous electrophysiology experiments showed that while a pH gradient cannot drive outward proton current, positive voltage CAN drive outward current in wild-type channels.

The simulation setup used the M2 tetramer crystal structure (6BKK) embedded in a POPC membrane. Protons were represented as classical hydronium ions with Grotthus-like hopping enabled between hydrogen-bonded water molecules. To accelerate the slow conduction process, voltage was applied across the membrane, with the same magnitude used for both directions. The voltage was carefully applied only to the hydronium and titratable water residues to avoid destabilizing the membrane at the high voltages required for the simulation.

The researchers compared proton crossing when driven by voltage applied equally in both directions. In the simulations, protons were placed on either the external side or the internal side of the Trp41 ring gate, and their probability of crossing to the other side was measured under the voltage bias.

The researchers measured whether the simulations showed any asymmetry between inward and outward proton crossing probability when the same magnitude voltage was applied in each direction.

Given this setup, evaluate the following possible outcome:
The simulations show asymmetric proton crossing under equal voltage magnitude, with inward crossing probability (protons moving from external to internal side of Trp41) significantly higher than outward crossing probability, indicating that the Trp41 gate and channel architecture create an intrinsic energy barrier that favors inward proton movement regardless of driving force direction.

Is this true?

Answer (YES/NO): YES